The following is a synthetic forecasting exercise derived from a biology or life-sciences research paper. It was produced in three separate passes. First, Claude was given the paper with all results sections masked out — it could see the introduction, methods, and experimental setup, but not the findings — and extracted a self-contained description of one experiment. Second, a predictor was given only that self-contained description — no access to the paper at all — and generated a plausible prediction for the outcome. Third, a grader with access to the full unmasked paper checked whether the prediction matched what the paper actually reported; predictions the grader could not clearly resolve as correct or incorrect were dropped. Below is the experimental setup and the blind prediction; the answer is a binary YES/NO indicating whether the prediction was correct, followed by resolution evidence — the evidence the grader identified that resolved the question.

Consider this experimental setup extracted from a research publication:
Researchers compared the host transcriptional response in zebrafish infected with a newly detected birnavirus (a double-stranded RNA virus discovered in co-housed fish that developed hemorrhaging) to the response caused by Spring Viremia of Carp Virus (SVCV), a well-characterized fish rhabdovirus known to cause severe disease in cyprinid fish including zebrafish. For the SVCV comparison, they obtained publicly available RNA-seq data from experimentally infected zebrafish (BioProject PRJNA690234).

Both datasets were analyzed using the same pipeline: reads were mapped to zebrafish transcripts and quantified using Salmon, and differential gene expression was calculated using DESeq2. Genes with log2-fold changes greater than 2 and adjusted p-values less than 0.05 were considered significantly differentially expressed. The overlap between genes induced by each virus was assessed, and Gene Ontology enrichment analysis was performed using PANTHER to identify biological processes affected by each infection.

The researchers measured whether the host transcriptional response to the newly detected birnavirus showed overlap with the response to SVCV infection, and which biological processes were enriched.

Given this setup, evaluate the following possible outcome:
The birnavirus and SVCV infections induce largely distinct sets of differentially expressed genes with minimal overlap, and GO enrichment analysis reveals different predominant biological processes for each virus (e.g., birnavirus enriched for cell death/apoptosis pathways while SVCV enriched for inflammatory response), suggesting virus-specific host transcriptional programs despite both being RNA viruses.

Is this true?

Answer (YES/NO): NO